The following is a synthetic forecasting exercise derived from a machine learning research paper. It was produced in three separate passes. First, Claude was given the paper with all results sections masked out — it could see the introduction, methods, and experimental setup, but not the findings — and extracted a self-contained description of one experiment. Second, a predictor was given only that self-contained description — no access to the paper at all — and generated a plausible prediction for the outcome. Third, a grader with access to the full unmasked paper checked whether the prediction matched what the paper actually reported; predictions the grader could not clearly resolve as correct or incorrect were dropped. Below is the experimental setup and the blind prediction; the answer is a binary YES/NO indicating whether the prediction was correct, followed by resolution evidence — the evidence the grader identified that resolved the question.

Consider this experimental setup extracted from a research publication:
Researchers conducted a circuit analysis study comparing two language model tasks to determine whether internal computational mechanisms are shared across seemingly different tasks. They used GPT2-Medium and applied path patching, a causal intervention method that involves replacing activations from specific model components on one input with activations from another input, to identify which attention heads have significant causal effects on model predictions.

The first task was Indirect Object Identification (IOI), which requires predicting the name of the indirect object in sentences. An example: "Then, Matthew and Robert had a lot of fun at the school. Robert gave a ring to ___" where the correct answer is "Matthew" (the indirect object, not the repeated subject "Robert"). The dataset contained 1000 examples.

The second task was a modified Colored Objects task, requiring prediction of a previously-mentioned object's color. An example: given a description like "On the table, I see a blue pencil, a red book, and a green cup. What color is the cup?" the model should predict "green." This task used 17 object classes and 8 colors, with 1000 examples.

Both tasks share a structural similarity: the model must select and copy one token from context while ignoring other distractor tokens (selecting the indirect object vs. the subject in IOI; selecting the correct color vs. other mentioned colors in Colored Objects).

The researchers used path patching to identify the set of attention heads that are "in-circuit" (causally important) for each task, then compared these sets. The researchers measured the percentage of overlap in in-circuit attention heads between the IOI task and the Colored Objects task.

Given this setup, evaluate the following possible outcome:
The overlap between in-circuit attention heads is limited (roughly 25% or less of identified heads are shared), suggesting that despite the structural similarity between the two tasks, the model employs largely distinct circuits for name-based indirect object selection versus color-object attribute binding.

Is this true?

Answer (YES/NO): NO